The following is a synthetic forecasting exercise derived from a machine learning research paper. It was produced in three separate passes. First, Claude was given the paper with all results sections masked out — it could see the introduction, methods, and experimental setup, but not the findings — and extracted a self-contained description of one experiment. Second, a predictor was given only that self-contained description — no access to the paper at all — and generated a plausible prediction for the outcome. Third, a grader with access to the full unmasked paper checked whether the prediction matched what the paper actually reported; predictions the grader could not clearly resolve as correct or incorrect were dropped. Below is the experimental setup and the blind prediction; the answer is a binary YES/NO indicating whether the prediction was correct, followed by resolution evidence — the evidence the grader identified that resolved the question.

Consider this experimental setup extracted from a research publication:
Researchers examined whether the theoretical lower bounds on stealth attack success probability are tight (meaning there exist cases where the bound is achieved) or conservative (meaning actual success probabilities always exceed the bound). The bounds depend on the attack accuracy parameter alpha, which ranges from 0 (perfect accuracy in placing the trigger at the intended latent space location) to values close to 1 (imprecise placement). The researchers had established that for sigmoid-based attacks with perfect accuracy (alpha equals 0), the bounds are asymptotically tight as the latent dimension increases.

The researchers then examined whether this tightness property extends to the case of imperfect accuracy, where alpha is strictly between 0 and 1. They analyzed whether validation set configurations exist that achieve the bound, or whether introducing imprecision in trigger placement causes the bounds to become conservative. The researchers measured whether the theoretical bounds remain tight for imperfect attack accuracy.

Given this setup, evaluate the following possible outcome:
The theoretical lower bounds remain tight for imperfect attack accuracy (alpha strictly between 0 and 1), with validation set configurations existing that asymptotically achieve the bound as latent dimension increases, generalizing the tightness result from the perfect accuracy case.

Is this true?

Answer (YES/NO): NO